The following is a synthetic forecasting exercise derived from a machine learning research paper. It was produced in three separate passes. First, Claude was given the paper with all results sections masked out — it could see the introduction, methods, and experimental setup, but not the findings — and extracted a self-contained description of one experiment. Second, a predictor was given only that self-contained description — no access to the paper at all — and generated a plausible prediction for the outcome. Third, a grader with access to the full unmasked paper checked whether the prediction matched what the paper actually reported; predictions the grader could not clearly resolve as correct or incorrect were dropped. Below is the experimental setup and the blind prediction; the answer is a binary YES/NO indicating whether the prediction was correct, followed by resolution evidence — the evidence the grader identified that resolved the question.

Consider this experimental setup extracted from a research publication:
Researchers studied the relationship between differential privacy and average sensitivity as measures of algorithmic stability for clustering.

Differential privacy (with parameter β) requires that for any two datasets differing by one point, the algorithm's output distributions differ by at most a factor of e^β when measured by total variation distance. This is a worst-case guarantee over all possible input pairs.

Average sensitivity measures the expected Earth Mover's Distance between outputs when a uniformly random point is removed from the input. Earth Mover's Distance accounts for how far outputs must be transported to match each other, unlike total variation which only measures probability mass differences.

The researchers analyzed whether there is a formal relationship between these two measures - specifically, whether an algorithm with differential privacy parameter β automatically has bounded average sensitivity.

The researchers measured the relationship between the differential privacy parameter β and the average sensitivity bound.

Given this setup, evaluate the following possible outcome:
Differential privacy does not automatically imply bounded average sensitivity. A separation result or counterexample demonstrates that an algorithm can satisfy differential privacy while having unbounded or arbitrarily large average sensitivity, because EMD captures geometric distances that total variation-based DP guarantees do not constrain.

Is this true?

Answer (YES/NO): NO